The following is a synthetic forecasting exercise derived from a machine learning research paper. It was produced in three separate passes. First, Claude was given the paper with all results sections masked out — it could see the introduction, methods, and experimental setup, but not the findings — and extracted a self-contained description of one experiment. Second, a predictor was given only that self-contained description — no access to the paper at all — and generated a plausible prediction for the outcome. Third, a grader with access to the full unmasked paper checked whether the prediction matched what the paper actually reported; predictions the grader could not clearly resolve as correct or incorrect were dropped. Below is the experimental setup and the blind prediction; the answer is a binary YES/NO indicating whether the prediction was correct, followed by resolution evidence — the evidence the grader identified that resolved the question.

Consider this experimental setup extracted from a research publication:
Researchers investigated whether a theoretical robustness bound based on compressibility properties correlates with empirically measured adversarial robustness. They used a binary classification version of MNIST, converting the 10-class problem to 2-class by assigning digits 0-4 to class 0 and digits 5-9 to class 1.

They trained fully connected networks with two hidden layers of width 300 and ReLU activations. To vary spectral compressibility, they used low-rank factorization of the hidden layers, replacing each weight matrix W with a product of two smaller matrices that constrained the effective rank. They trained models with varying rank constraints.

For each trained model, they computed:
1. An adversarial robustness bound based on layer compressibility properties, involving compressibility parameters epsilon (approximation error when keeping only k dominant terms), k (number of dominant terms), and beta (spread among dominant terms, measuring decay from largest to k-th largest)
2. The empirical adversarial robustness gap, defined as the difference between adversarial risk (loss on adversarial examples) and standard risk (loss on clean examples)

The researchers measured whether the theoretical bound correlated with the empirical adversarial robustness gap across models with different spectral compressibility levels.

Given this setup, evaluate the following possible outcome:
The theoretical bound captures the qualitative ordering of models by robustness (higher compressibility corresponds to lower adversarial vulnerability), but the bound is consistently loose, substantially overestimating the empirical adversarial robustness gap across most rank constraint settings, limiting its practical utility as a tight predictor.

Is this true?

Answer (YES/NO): NO